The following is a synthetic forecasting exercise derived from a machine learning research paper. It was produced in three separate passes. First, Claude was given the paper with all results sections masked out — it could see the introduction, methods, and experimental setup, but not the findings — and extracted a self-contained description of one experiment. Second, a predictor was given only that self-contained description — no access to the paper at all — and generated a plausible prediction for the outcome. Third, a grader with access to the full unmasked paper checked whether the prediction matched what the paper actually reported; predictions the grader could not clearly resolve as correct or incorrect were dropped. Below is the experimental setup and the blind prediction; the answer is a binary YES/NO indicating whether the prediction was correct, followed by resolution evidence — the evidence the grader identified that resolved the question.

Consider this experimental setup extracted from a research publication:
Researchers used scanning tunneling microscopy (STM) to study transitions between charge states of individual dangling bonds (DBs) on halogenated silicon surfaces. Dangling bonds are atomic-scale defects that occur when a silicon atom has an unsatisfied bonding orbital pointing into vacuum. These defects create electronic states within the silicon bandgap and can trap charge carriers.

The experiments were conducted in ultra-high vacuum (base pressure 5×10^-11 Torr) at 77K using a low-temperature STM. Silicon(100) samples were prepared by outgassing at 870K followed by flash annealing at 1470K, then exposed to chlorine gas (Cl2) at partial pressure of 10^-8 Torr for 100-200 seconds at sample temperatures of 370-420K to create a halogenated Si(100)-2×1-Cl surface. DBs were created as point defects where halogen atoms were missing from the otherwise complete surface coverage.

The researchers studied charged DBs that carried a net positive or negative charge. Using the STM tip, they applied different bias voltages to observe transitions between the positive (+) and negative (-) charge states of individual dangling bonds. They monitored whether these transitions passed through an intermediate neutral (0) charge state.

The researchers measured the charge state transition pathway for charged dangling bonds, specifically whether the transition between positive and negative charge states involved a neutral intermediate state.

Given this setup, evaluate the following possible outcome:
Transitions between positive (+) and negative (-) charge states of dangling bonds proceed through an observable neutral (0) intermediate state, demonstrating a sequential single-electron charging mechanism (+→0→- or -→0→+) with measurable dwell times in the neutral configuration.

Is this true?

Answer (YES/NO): NO